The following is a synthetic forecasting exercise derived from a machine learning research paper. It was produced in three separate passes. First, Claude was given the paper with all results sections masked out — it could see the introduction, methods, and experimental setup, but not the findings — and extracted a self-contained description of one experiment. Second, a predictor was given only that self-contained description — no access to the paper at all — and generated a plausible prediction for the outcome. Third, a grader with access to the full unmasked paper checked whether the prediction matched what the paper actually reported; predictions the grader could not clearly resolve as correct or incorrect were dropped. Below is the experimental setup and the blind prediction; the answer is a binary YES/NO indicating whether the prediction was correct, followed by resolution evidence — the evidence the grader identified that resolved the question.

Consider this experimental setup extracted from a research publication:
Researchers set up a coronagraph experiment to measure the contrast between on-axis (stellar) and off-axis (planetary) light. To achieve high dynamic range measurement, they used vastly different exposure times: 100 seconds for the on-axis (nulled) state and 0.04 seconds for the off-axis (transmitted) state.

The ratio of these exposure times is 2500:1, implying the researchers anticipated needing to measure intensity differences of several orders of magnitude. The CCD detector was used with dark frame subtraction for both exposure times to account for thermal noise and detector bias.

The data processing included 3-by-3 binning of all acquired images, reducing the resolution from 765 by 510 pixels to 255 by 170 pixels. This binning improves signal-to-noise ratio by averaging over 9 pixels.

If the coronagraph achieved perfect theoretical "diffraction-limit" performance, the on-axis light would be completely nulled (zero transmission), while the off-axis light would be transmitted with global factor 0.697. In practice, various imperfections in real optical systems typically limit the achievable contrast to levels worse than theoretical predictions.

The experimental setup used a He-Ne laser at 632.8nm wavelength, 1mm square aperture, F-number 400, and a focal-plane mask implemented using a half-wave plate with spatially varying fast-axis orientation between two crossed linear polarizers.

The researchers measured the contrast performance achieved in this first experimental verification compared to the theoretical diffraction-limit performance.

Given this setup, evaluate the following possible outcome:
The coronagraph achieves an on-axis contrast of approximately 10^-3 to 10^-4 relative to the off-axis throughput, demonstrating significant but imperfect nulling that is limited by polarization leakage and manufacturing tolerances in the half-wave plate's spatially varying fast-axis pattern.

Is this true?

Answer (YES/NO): NO